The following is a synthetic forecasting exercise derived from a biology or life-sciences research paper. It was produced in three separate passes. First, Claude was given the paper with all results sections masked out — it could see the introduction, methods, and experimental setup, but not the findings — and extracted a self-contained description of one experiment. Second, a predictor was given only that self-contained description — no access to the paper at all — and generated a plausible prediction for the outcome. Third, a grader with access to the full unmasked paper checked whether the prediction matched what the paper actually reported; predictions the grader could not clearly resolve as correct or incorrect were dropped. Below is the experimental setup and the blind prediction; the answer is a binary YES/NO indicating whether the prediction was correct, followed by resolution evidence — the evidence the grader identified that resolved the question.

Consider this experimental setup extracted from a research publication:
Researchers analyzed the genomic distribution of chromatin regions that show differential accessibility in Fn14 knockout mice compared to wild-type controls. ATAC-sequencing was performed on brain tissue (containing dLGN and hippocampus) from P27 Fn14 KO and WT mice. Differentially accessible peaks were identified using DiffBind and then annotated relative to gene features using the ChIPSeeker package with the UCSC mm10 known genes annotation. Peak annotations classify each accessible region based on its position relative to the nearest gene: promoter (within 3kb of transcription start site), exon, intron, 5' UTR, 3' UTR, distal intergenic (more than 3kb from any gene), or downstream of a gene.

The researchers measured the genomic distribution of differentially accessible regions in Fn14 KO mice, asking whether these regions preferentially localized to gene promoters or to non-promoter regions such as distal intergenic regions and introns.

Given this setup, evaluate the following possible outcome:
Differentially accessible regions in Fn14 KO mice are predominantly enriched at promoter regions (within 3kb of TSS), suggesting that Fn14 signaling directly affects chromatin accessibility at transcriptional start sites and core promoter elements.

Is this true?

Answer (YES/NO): NO